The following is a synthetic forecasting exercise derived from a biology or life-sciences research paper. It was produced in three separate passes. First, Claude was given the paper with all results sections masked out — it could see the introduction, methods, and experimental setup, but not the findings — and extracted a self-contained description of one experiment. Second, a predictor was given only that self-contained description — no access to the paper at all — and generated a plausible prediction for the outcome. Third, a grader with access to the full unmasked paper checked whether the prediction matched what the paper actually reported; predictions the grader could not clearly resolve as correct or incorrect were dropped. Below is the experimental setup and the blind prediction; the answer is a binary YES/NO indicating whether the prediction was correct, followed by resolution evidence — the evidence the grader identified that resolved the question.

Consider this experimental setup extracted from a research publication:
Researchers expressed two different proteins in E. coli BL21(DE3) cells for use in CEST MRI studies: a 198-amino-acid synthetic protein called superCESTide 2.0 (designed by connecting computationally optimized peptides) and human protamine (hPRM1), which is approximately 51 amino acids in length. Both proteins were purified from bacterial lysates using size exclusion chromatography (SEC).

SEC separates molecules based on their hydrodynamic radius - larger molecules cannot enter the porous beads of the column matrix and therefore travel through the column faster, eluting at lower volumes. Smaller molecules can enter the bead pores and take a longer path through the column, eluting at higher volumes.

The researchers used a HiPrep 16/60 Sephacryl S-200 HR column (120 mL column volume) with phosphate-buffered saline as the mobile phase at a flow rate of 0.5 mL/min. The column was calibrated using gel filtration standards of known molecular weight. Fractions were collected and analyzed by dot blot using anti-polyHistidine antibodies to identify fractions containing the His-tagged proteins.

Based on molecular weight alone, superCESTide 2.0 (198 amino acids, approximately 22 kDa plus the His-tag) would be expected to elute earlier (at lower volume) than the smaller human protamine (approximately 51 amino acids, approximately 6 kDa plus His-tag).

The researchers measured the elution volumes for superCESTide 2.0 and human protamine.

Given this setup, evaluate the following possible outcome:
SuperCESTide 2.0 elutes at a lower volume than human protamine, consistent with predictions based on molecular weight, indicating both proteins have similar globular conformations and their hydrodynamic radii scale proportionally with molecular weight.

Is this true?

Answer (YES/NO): NO